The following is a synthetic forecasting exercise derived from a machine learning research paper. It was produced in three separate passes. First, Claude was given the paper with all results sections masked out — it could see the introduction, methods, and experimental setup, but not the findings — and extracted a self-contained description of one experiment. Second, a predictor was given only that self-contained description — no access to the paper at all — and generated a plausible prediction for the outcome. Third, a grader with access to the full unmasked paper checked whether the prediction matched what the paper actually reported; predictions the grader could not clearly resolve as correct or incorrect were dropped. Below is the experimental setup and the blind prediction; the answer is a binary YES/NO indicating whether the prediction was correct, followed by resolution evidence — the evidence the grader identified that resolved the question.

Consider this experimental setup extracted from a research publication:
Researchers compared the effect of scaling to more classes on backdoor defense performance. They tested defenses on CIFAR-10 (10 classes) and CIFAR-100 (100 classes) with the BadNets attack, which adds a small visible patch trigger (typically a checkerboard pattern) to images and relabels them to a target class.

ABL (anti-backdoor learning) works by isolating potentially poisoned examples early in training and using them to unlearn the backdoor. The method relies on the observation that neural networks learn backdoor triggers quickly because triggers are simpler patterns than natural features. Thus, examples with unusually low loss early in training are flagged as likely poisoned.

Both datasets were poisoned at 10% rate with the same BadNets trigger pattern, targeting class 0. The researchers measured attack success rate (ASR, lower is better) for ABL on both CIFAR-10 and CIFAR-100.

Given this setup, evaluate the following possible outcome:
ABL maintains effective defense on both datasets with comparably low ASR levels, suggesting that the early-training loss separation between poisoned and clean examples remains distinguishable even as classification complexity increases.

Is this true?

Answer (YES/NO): NO